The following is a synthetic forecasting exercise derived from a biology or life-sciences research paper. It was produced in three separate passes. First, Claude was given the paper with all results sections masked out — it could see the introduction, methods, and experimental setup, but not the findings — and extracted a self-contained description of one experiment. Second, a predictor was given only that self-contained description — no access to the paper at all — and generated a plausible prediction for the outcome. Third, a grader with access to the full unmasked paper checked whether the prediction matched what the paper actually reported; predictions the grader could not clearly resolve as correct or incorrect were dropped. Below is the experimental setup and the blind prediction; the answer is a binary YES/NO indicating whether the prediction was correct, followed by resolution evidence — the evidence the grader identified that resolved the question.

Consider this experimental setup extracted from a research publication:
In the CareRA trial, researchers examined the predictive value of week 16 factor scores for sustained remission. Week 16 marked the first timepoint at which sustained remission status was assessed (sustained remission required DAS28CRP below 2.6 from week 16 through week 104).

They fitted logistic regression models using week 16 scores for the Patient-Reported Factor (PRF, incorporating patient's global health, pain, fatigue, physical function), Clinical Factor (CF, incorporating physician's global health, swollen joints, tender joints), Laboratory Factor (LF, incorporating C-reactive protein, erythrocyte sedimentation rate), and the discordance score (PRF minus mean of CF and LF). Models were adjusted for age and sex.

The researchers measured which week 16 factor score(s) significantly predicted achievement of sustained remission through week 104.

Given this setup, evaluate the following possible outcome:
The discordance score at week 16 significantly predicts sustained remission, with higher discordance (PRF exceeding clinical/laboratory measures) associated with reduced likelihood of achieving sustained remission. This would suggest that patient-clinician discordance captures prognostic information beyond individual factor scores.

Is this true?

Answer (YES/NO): YES